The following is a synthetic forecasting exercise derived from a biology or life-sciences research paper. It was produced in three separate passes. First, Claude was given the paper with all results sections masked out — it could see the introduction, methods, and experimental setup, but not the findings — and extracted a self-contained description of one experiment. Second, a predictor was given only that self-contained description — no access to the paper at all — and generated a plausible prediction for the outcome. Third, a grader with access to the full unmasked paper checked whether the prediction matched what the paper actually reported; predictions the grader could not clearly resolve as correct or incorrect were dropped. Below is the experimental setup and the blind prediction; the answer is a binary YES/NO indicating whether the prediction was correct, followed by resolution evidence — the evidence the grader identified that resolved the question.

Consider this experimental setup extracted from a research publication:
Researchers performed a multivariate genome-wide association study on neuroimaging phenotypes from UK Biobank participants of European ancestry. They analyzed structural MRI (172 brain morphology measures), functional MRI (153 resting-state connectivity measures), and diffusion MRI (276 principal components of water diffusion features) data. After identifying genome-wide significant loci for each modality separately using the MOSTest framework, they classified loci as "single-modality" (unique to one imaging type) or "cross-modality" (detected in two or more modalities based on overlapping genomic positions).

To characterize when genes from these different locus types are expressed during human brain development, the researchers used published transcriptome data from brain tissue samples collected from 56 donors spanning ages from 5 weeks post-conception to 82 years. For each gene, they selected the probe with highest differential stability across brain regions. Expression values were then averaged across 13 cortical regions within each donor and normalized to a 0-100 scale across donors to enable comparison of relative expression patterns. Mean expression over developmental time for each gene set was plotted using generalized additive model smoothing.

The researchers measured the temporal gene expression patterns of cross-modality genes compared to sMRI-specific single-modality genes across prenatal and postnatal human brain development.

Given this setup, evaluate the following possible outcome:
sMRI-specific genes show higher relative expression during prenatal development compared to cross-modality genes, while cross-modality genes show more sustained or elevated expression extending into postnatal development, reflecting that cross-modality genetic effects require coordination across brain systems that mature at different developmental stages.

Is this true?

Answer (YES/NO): NO